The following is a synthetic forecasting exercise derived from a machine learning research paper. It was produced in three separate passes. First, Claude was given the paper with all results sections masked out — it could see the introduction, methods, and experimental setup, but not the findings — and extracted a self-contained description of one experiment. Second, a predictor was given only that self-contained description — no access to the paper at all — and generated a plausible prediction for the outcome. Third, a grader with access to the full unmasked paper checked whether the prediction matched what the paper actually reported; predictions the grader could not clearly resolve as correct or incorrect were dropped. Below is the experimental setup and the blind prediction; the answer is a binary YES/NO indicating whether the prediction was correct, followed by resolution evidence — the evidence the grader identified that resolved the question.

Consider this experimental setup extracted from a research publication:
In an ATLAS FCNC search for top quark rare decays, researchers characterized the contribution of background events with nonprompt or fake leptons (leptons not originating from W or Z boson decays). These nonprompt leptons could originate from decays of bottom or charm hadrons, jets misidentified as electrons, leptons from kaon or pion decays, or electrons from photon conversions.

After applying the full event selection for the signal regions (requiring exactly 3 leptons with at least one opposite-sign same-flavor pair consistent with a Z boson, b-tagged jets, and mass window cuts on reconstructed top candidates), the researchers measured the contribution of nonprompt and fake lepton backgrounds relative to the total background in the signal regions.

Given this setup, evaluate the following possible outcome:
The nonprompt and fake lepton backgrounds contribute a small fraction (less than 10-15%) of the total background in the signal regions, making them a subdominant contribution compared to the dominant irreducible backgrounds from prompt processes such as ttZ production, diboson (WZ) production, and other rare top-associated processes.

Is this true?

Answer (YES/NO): YES